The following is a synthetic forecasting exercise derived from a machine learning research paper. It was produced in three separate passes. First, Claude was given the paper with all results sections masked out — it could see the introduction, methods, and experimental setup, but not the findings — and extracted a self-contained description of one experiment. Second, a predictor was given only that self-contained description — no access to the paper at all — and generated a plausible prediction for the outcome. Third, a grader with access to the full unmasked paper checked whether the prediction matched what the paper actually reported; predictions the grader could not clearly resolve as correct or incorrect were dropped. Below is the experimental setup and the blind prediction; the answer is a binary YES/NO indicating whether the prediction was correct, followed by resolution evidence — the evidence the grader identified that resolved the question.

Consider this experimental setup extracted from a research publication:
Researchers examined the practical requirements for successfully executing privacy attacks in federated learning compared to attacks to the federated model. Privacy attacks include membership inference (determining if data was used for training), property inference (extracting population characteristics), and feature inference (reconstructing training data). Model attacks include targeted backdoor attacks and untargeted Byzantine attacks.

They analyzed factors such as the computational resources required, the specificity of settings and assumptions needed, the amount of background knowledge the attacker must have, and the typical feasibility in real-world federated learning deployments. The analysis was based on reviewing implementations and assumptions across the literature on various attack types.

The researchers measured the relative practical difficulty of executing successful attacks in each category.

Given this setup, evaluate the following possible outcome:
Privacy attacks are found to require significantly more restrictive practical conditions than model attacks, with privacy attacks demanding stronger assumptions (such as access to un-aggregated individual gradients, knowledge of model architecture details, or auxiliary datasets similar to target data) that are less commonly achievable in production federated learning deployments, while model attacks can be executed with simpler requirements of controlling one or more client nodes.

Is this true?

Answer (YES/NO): YES